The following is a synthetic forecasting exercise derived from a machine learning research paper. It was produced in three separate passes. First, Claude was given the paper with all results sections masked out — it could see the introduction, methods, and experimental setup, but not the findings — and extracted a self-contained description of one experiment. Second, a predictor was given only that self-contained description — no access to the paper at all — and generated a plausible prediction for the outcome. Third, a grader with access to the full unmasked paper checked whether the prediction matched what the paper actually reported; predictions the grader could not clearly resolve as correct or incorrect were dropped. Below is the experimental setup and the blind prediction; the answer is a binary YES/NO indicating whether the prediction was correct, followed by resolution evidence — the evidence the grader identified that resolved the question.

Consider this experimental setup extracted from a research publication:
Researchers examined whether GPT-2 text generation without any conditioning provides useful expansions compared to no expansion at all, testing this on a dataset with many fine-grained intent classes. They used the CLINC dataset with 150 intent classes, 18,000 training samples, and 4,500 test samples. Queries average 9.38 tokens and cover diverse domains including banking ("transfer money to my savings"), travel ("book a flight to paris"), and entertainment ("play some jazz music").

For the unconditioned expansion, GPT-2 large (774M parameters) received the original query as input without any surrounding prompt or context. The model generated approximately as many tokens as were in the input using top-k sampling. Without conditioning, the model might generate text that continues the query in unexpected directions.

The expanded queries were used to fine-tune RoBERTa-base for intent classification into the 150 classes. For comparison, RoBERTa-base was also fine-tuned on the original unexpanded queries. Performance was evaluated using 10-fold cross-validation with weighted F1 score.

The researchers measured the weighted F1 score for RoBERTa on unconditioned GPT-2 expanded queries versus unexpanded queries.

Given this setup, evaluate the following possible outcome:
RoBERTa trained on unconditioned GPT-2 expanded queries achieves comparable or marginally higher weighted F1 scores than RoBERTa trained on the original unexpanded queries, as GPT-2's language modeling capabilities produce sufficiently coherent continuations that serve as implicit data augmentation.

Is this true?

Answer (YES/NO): YES